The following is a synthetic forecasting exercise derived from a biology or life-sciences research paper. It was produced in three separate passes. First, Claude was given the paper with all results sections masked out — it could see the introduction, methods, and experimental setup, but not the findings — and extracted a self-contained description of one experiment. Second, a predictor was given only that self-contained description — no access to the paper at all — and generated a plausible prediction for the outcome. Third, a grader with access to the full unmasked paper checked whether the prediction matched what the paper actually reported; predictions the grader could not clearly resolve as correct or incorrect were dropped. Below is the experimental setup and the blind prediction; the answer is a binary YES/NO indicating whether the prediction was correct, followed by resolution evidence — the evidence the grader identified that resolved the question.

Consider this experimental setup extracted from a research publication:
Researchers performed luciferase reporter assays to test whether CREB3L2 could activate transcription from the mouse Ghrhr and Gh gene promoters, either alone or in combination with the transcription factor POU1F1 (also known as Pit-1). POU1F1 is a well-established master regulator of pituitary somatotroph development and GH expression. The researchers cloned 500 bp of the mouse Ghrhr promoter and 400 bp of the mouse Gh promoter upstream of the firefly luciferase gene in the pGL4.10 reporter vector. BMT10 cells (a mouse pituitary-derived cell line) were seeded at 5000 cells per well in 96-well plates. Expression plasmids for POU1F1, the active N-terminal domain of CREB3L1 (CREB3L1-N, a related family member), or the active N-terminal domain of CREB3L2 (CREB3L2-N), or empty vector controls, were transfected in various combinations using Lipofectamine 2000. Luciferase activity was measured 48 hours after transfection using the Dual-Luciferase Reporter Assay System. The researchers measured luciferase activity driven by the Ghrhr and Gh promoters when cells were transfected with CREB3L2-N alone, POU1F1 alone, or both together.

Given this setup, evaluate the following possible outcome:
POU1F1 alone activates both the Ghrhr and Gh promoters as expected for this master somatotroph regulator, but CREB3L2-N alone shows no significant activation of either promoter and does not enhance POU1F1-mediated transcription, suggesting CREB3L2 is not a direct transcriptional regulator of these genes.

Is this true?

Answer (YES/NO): NO